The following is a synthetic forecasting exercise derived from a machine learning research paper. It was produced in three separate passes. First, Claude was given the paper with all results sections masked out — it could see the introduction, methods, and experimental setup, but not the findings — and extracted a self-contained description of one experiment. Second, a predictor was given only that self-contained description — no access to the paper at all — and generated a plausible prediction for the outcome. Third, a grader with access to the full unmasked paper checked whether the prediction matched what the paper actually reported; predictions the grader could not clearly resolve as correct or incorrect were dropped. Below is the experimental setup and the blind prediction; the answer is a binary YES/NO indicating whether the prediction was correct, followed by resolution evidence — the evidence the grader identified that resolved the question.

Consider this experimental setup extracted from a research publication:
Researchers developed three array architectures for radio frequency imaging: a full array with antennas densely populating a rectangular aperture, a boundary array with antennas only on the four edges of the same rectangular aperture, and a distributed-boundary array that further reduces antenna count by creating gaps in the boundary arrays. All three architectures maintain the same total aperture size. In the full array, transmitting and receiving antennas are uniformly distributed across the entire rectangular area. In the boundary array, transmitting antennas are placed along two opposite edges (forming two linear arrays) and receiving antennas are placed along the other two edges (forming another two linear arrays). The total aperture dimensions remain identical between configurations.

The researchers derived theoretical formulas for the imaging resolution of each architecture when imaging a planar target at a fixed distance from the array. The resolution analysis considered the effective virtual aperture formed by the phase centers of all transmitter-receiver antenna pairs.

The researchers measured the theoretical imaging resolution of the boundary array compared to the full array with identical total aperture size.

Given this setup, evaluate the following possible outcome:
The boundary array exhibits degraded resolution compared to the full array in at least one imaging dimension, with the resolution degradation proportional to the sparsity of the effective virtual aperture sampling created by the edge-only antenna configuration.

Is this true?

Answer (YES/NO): NO